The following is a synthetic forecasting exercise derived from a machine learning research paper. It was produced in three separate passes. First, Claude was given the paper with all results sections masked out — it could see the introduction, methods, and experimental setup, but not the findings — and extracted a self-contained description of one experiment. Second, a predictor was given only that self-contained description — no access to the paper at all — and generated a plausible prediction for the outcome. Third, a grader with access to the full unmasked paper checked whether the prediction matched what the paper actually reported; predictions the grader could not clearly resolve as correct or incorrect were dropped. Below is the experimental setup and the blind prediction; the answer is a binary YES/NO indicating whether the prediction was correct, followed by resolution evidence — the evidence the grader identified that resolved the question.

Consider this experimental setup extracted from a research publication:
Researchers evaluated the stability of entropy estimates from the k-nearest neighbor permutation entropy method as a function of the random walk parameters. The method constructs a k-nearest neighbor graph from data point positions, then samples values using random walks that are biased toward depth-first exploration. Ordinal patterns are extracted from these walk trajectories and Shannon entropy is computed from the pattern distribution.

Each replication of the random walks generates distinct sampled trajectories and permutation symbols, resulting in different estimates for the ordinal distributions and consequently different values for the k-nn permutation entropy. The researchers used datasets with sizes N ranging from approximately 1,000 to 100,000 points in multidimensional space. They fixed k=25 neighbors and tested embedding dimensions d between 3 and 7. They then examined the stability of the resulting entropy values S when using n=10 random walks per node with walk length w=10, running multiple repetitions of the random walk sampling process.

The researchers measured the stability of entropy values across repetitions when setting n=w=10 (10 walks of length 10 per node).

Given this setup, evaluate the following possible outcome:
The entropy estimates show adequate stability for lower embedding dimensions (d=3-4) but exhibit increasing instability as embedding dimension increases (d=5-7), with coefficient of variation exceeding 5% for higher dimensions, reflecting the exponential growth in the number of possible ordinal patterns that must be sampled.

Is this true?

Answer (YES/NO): NO